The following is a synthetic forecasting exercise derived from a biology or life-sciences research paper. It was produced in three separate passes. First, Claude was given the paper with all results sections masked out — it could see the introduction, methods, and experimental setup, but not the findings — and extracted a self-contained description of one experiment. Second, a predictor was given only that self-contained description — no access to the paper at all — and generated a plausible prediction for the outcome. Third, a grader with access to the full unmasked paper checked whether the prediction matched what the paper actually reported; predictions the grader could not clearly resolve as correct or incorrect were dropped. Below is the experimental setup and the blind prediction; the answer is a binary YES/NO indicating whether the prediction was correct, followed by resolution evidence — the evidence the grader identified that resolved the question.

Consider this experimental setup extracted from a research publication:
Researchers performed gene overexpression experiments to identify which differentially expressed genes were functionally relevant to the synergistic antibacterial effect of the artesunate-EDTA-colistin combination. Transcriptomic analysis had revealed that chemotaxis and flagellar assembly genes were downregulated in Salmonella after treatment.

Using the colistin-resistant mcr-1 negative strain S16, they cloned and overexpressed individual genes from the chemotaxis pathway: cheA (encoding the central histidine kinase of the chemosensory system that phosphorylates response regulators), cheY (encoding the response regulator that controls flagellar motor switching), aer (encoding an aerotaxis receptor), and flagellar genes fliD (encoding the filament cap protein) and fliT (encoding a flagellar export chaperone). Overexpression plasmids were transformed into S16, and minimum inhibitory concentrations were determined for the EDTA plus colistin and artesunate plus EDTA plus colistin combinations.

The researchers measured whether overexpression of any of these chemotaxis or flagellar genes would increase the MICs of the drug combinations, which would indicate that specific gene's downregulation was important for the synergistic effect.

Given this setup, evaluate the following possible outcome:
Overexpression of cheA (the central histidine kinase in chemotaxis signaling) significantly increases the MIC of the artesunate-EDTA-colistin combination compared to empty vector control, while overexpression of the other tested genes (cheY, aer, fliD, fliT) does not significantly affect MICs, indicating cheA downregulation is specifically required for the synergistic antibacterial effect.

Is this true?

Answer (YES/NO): YES